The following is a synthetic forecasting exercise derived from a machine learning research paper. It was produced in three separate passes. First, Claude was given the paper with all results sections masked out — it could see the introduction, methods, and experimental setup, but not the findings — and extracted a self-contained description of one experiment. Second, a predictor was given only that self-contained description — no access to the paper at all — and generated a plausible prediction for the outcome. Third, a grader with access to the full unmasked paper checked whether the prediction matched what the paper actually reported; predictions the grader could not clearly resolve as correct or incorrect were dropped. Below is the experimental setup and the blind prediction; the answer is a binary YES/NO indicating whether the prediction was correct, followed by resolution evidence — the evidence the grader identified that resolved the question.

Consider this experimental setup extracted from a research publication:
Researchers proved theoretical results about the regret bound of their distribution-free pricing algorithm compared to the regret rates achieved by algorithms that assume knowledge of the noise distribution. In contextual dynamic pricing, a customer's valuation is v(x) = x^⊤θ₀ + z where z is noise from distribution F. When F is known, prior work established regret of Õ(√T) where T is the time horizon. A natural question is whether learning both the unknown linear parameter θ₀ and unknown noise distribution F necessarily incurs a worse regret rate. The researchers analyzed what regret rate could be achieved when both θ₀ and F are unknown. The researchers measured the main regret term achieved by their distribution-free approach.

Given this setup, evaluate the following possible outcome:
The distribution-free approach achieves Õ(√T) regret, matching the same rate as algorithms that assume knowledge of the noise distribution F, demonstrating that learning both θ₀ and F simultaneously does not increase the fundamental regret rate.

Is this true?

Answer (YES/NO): NO